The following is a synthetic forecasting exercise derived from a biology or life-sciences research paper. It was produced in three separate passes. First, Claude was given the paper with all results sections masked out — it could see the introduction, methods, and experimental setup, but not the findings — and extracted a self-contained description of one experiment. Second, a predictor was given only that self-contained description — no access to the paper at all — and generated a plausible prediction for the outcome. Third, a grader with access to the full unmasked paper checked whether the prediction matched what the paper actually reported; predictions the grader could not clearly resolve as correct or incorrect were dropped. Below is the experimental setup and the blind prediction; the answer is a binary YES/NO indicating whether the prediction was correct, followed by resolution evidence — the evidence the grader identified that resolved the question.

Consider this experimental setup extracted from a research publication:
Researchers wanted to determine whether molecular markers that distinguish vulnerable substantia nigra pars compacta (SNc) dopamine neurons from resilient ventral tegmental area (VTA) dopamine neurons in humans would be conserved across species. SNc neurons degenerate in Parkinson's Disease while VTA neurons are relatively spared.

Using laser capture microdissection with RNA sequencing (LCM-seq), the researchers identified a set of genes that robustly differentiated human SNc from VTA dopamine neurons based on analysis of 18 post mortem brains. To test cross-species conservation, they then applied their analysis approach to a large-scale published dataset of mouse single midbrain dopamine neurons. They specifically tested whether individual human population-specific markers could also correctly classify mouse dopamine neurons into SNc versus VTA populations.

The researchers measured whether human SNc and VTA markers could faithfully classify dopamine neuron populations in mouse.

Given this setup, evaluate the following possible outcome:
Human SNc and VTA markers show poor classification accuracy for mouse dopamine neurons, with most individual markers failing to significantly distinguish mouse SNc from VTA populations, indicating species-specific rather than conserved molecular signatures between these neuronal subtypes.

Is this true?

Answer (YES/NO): NO